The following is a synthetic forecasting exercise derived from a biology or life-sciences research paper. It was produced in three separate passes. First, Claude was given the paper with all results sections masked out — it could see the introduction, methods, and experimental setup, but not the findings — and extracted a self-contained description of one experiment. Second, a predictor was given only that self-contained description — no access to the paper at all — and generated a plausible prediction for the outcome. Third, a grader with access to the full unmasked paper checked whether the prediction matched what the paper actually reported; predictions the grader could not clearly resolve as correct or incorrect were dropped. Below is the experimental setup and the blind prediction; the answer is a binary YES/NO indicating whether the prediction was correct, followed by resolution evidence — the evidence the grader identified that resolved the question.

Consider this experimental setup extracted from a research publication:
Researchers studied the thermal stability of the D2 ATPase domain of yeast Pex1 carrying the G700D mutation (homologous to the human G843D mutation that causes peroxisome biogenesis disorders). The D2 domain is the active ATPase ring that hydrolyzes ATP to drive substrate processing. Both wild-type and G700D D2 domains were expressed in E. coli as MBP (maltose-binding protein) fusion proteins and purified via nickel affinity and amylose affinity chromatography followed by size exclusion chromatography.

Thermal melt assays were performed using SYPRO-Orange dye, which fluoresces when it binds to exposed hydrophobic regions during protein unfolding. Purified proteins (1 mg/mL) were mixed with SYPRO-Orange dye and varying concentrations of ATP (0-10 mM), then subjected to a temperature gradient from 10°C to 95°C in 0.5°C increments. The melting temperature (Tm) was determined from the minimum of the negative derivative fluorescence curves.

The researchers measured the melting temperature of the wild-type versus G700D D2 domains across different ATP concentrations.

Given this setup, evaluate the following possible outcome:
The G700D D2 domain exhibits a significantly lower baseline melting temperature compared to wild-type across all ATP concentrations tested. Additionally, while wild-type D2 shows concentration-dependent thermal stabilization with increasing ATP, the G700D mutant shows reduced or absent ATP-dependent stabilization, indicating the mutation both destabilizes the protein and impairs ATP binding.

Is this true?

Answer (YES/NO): NO